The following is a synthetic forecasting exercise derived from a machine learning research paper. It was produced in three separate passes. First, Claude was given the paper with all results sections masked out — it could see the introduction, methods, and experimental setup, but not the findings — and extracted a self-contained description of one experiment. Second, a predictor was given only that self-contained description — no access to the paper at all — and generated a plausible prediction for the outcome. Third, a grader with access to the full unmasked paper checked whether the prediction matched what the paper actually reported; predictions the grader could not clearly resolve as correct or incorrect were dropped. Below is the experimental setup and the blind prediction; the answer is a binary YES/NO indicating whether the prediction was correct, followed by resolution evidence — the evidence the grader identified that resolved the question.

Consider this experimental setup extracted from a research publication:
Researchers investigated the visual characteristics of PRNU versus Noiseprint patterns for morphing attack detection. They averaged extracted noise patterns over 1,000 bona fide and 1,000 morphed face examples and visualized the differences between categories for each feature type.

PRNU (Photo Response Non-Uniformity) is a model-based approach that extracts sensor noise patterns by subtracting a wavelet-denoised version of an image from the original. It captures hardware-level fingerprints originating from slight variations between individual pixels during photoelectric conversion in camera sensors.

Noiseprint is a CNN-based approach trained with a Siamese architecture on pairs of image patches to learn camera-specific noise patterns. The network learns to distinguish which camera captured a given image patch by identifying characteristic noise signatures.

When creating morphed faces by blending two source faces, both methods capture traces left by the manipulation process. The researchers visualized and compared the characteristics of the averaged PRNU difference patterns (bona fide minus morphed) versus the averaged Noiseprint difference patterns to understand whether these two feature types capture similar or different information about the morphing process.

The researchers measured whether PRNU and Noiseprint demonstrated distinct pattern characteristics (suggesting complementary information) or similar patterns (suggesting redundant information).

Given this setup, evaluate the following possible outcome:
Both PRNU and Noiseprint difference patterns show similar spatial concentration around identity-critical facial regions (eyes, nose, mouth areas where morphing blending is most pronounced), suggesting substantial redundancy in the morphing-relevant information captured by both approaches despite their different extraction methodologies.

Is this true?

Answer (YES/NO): NO